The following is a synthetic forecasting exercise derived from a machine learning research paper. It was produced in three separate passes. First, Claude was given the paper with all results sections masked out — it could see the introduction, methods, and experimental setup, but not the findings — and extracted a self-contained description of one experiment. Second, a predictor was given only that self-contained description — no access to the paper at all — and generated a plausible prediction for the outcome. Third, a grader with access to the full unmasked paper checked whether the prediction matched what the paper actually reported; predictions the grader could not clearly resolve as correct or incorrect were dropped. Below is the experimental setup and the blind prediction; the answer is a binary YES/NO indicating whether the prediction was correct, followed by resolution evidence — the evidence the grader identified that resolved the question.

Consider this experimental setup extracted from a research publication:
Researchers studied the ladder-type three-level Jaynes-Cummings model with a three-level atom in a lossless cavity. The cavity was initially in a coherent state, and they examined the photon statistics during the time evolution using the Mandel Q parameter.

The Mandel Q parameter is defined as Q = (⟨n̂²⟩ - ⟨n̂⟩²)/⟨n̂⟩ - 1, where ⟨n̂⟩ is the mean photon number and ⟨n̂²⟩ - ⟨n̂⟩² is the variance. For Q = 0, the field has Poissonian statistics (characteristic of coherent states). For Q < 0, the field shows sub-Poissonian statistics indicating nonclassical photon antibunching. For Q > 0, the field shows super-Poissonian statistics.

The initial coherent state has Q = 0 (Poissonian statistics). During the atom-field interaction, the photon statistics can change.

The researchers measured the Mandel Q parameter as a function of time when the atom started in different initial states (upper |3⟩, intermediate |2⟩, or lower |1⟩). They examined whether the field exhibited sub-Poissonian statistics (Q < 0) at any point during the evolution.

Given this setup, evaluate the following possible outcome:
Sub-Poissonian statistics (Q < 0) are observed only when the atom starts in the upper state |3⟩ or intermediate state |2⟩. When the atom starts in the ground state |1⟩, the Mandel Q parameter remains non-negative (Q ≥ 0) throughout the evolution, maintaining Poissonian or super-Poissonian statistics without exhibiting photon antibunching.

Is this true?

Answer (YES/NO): NO